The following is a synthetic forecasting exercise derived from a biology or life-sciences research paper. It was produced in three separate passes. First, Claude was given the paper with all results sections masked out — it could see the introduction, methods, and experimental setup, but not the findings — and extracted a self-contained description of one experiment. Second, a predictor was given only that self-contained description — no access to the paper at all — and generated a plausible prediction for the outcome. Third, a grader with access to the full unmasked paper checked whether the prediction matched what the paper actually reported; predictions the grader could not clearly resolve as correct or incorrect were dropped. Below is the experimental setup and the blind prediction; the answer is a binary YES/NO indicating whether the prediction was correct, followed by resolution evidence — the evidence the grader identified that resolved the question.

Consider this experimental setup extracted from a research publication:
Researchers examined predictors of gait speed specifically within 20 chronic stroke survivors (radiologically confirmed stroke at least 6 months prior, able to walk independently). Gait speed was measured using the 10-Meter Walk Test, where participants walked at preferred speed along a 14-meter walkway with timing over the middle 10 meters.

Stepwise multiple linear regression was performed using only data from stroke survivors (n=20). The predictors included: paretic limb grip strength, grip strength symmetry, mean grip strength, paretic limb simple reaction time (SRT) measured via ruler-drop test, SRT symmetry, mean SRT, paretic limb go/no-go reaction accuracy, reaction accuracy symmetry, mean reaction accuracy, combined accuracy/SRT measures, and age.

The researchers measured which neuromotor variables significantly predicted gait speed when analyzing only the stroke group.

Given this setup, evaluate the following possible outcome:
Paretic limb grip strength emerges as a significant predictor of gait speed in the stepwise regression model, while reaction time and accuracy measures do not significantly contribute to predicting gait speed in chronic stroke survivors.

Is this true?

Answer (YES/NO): NO